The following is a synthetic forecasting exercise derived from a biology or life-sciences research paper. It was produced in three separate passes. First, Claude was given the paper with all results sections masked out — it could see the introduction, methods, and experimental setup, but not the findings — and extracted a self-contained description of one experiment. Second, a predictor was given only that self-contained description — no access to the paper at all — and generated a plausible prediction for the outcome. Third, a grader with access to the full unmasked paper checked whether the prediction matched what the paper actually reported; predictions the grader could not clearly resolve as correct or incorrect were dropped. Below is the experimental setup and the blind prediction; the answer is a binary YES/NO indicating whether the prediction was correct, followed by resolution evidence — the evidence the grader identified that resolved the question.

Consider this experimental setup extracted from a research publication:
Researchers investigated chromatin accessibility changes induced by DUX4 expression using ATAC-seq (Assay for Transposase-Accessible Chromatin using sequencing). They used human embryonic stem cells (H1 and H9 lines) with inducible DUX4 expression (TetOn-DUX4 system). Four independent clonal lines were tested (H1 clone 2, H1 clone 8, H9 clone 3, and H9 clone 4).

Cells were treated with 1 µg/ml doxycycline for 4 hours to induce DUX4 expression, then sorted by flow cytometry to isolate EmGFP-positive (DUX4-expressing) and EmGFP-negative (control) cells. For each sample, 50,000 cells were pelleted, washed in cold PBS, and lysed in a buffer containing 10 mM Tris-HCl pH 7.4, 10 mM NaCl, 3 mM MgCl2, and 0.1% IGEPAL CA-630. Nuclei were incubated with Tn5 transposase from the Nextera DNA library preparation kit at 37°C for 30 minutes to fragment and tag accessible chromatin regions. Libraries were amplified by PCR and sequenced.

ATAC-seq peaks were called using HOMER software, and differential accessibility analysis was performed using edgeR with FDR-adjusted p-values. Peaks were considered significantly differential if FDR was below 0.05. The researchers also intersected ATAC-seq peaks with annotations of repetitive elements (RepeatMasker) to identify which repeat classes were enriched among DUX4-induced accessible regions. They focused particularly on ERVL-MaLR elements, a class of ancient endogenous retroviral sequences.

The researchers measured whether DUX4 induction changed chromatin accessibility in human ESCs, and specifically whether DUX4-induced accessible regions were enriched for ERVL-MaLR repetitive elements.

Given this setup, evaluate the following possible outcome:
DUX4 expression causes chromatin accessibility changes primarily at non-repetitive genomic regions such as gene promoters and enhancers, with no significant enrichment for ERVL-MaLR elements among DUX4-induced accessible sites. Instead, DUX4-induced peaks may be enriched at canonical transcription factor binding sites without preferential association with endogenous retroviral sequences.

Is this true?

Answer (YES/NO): NO